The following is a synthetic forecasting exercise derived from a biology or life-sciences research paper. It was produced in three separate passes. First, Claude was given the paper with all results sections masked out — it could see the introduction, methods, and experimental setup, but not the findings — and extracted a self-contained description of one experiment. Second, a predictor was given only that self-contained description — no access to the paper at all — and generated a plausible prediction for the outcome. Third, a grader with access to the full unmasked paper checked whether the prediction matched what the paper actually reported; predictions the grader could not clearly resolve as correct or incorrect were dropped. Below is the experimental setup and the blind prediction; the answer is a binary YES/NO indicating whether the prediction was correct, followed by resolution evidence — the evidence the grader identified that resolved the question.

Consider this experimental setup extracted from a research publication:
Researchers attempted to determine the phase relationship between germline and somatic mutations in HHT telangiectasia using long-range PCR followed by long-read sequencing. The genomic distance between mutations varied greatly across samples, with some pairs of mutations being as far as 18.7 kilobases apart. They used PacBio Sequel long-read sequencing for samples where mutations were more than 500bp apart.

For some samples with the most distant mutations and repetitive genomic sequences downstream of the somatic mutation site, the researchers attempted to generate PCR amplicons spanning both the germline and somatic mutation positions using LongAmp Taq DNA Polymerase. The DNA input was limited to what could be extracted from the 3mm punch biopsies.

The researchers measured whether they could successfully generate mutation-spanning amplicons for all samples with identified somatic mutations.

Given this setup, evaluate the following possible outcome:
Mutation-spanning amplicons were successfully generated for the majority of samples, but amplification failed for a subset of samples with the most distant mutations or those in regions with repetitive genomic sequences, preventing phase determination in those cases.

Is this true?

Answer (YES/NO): YES